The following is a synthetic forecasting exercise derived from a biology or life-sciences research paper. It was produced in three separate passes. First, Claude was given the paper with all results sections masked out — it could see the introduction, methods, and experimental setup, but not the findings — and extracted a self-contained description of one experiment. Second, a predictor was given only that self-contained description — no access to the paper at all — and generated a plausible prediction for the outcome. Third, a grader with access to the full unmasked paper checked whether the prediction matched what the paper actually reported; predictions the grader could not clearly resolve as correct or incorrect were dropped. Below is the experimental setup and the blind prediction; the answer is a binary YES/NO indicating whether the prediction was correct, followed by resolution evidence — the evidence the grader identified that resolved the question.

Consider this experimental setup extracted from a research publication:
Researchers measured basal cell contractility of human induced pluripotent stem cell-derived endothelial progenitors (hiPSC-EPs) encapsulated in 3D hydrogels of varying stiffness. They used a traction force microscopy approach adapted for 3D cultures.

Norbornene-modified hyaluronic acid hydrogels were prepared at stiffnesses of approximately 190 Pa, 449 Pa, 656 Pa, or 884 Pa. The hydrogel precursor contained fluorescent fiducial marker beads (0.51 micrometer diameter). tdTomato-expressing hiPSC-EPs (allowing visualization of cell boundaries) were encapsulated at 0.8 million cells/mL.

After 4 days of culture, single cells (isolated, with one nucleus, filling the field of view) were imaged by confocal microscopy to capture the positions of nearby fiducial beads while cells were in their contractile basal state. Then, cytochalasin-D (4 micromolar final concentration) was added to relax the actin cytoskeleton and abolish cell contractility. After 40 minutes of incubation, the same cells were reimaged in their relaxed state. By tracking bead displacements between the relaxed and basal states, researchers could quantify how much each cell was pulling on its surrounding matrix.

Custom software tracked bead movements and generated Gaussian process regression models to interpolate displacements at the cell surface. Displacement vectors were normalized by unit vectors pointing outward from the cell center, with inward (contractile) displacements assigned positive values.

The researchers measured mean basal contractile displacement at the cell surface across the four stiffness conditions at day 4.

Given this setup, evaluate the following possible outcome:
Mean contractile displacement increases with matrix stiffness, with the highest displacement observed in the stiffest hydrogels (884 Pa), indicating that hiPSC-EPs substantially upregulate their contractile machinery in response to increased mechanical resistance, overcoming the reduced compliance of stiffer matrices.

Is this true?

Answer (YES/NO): NO